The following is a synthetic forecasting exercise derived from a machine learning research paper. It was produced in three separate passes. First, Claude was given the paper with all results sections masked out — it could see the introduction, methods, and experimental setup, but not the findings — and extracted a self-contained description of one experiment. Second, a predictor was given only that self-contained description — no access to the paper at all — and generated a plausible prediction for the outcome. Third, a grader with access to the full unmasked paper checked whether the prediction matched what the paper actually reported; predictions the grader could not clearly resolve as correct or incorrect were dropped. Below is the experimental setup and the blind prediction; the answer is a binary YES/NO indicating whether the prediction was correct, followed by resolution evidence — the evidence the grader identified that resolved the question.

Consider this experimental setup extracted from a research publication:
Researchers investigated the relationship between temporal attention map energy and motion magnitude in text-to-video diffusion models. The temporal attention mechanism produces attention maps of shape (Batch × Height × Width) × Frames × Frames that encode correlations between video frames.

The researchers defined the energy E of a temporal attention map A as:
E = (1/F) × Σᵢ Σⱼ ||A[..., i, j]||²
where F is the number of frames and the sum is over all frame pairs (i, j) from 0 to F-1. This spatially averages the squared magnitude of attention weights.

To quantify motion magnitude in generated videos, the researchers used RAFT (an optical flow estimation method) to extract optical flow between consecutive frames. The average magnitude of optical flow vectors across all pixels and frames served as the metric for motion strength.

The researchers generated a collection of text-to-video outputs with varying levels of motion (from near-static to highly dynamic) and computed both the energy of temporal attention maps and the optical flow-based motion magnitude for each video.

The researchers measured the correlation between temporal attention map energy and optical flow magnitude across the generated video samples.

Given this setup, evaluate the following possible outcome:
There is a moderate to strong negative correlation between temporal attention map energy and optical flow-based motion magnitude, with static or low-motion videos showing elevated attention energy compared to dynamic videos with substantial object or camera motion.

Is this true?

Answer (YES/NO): NO